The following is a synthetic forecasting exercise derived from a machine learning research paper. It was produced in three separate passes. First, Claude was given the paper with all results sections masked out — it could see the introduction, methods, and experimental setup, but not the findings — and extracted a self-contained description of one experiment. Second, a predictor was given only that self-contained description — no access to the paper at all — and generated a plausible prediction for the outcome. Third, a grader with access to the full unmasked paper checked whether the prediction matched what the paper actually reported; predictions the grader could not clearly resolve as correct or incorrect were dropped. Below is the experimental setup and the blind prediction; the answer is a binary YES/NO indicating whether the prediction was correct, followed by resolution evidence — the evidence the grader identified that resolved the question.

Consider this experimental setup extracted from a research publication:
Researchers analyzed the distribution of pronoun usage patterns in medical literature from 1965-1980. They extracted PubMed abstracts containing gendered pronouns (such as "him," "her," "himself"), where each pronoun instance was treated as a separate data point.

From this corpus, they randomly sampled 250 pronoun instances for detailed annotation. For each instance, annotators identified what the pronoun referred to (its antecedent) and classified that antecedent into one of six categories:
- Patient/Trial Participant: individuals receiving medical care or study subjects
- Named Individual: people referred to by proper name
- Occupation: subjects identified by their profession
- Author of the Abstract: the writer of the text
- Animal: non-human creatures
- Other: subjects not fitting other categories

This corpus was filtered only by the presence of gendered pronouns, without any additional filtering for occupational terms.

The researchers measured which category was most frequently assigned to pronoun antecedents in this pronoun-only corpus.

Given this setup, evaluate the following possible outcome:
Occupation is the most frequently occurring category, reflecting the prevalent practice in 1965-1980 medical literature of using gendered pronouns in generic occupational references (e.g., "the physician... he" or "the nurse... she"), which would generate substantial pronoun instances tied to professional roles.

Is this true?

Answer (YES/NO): YES